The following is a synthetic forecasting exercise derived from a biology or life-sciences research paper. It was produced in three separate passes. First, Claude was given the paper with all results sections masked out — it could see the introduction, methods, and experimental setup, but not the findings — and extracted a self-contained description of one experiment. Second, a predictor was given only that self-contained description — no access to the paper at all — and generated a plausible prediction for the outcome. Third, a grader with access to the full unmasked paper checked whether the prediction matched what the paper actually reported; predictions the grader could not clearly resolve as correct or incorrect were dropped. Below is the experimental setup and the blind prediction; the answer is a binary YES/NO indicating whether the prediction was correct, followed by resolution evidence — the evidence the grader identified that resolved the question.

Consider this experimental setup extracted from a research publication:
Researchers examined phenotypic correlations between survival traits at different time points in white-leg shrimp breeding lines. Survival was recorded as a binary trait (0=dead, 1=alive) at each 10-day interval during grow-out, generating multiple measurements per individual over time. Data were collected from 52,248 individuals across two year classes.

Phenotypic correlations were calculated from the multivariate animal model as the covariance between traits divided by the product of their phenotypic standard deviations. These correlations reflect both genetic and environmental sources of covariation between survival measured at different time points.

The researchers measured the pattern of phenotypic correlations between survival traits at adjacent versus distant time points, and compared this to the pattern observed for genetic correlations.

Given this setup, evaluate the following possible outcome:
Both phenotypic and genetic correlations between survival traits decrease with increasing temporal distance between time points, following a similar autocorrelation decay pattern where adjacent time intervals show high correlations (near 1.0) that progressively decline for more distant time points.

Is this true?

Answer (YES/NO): YES